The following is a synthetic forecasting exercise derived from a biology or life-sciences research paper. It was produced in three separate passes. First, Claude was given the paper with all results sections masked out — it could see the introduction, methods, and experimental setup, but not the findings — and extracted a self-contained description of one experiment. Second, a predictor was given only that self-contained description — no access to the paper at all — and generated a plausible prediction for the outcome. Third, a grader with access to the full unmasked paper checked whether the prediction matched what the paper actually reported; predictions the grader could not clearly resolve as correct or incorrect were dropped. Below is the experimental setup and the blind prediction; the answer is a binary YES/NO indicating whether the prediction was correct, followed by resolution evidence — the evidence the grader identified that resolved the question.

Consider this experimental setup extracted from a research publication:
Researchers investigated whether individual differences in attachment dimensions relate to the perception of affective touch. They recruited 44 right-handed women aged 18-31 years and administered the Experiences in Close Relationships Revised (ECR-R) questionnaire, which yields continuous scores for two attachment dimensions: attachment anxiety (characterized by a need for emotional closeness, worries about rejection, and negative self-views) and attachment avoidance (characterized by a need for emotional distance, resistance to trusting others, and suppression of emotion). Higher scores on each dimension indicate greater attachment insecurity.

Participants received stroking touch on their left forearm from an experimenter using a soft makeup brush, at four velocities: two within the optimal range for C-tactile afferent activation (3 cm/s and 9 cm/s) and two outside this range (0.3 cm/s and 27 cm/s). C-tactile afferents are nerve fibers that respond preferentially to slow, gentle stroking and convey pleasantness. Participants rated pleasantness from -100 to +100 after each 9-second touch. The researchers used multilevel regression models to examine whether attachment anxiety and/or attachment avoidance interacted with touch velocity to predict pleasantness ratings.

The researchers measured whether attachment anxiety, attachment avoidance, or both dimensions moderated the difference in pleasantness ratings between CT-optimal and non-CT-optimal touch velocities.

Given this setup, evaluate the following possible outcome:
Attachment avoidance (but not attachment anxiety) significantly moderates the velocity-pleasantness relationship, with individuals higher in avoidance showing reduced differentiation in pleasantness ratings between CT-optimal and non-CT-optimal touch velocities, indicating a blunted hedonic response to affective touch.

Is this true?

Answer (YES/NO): NO